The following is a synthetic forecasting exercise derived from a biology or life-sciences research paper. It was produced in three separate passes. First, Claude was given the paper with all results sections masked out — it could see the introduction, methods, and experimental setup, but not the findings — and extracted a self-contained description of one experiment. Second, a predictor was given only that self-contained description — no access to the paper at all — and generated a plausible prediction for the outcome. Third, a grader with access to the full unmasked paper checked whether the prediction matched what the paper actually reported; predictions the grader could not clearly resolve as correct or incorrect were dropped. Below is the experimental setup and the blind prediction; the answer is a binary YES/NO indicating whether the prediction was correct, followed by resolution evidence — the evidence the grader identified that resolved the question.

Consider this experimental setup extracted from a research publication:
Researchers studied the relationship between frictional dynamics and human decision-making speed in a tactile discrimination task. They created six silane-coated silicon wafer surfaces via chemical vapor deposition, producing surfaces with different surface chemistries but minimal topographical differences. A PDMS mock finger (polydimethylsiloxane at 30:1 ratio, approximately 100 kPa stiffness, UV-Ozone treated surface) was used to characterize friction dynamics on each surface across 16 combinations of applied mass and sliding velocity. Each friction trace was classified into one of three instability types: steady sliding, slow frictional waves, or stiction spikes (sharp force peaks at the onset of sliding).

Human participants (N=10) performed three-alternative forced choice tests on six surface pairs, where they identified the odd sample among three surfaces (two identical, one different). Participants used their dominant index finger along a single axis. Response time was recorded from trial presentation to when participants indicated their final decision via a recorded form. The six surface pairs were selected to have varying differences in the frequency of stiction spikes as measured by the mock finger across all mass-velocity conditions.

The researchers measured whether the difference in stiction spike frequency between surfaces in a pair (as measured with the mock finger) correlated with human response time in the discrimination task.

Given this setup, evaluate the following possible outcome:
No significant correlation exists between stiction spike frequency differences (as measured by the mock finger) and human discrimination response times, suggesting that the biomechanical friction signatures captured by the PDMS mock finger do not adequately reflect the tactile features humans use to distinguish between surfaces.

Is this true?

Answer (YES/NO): NO